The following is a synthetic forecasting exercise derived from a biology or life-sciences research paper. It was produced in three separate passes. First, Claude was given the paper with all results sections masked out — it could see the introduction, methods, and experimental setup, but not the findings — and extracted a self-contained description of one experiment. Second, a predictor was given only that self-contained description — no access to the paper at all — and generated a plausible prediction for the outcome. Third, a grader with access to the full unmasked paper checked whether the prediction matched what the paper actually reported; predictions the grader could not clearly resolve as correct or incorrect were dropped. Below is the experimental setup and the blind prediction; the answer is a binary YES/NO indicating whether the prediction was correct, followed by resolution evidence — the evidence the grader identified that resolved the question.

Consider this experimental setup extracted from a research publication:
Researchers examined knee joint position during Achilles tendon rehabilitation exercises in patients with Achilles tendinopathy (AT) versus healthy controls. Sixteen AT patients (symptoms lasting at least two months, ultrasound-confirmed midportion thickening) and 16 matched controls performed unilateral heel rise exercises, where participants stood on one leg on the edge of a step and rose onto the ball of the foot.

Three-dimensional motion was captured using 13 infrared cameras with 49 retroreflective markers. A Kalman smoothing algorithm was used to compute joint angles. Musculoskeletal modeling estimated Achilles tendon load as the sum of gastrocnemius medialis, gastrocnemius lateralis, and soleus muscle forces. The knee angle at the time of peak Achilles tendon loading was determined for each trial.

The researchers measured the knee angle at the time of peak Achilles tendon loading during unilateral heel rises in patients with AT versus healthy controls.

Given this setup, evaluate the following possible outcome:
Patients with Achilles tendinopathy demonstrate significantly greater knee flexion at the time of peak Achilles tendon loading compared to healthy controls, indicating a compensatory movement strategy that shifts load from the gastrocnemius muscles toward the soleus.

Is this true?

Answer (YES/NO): NO